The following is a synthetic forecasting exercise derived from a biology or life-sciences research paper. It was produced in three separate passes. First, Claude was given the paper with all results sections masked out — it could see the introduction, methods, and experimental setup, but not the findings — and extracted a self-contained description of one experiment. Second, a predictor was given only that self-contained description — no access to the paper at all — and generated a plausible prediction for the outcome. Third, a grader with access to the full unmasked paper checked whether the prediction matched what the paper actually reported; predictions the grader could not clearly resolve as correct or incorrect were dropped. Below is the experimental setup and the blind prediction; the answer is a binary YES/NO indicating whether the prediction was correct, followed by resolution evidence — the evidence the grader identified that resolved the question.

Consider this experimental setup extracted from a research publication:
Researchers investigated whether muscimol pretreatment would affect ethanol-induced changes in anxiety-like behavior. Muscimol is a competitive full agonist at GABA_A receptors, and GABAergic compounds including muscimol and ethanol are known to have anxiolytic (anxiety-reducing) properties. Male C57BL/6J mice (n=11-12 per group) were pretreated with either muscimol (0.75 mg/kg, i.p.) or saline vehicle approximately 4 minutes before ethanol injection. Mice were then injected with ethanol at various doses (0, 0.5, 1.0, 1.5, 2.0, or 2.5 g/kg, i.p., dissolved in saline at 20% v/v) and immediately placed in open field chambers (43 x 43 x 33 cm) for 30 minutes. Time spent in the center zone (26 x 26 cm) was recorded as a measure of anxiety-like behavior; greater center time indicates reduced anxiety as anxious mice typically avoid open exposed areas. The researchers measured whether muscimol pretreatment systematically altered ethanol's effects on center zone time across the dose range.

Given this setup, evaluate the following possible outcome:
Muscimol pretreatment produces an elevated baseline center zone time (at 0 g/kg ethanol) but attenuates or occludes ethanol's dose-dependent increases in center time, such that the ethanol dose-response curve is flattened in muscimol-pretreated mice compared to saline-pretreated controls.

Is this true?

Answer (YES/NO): NO